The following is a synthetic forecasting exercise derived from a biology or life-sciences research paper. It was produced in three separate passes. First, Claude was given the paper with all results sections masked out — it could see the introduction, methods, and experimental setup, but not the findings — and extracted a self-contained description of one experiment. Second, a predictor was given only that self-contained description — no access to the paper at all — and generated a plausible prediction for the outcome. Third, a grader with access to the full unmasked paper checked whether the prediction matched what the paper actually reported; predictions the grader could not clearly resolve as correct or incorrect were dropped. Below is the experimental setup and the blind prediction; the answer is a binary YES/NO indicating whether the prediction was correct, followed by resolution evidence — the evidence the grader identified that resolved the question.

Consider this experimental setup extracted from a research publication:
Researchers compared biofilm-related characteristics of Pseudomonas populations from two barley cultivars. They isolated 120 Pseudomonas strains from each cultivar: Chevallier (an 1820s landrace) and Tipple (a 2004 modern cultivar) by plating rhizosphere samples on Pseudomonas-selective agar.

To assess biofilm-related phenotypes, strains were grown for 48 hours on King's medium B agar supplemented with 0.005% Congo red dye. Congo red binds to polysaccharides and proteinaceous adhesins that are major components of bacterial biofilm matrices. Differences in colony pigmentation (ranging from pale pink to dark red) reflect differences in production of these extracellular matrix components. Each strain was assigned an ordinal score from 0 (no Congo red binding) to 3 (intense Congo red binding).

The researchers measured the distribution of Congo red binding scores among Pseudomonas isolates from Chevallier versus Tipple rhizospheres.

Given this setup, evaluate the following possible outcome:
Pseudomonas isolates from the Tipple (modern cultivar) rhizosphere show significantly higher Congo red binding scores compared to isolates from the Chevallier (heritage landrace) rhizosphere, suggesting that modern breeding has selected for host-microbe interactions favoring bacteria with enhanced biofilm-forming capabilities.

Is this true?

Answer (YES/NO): NO